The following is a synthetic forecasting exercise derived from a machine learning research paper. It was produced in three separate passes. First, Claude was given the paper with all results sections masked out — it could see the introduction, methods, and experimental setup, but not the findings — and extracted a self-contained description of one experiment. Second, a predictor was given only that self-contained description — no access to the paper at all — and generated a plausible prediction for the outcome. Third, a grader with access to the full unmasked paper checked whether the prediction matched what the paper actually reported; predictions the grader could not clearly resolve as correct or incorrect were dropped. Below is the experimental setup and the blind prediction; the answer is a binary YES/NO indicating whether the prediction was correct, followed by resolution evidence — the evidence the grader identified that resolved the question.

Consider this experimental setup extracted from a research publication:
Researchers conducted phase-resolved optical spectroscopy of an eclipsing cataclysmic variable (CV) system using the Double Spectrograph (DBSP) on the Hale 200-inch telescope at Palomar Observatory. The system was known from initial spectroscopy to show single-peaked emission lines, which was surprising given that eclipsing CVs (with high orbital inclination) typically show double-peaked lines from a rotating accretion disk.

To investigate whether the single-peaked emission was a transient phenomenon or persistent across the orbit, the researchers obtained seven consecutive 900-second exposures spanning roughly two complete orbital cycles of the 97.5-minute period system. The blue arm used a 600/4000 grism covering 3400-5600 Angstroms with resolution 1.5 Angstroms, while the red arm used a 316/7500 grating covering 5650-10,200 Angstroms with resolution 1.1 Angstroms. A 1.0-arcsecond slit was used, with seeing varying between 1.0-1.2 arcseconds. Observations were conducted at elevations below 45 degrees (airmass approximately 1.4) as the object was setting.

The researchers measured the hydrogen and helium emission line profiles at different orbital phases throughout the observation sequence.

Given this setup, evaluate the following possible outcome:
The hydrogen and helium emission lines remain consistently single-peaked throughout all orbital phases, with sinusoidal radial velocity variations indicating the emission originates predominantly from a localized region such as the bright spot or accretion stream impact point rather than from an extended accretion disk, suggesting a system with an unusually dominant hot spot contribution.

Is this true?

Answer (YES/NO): NO